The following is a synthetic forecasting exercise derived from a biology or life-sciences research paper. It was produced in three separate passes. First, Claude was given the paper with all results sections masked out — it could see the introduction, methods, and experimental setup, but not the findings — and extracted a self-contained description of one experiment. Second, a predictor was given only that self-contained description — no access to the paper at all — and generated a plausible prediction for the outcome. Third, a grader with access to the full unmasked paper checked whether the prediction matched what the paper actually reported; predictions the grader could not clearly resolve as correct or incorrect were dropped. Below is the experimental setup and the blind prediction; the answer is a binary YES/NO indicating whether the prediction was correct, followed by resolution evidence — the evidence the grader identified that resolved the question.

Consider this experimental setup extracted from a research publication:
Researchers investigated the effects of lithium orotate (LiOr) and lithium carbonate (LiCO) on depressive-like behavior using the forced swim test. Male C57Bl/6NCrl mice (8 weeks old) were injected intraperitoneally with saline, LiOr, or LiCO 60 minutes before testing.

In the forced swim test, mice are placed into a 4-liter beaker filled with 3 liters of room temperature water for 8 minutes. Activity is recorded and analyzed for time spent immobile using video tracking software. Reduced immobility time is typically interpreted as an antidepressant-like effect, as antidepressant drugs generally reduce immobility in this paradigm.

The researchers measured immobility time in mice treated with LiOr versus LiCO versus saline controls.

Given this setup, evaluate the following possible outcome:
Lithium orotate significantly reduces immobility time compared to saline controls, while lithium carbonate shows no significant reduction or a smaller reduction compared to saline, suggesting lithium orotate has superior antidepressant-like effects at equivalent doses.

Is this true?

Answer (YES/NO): NO